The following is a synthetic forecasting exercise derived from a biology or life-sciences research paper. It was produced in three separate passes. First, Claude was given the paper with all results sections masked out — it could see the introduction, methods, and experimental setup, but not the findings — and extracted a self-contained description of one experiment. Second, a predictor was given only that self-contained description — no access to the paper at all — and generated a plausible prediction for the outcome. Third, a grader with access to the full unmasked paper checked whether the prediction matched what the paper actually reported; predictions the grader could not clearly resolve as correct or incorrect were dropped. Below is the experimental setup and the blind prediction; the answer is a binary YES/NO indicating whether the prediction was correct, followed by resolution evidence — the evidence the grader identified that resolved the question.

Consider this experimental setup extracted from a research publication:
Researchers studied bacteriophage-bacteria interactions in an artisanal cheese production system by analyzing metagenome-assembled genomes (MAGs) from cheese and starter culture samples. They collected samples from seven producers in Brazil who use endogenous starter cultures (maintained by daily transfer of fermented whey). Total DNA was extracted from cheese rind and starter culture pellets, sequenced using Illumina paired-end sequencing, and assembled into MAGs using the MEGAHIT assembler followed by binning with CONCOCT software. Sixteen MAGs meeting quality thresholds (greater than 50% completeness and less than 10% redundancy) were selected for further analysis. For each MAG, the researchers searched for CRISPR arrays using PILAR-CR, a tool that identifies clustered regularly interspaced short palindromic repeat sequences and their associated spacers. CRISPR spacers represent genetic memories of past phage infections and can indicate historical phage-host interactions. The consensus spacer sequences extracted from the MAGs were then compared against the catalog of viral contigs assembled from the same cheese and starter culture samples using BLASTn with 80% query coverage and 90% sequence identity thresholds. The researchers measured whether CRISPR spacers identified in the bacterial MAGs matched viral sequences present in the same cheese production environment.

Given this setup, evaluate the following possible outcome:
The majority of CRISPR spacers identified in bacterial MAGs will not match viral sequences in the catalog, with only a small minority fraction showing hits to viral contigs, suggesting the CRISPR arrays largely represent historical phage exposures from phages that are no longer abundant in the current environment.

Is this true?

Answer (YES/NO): YES